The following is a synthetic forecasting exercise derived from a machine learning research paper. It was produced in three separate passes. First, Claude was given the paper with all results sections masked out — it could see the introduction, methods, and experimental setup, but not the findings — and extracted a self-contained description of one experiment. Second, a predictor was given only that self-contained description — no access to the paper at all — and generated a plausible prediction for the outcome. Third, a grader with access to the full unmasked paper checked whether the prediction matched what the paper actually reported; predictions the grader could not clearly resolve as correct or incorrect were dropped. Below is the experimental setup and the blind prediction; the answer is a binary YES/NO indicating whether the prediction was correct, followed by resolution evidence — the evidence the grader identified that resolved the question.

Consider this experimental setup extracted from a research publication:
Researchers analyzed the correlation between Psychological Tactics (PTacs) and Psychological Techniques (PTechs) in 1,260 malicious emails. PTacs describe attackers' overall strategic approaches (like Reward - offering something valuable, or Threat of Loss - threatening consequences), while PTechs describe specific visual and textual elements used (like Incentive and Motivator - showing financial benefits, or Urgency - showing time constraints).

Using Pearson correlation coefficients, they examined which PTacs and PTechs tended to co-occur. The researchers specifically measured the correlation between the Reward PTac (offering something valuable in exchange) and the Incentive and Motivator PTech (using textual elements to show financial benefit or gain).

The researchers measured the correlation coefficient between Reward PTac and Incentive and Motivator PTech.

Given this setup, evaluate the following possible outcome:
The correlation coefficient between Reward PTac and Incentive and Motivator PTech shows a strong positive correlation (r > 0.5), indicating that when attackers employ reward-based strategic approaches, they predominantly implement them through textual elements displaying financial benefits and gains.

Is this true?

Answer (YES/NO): YES